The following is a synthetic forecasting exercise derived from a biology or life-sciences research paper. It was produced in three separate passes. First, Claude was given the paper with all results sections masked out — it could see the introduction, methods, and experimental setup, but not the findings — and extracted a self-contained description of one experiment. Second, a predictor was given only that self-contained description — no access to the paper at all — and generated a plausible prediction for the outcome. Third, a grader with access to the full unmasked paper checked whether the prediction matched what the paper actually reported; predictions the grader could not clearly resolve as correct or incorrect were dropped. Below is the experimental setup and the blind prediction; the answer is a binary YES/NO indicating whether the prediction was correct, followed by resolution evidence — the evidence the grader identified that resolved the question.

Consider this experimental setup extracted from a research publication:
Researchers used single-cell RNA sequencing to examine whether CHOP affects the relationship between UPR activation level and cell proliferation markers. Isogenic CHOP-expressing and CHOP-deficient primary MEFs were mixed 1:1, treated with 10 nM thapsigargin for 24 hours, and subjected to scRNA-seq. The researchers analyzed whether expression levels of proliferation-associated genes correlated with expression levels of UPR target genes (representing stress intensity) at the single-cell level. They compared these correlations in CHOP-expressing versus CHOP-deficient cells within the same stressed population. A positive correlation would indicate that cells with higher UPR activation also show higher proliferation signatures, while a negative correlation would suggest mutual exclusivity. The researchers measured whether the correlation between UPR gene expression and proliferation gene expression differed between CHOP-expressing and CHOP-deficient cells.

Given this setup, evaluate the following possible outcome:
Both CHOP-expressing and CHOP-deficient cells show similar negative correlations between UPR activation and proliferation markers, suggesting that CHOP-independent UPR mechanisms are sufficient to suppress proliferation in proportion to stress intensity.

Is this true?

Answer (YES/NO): NO